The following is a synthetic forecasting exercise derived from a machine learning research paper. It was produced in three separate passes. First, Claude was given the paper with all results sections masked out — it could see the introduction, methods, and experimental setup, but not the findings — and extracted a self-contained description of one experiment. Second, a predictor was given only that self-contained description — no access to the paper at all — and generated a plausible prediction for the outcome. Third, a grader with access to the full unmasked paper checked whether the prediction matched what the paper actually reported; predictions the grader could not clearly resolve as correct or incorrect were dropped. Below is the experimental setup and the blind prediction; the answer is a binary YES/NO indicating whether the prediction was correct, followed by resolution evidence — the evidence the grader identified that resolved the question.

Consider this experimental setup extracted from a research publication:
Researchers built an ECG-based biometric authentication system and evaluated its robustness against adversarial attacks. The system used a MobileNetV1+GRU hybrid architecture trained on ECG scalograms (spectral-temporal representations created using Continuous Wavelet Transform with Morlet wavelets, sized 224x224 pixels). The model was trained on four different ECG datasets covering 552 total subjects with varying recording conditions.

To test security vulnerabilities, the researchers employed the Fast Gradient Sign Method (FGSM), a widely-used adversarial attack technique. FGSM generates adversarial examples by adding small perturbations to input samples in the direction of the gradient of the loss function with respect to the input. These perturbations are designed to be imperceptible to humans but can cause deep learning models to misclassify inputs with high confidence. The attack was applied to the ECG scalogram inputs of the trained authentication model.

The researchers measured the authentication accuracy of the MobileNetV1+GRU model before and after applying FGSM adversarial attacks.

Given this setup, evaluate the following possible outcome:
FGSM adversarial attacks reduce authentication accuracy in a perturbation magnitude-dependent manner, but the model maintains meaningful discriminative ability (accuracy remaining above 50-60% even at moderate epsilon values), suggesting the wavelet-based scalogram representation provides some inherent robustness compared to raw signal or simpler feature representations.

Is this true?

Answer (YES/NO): NO